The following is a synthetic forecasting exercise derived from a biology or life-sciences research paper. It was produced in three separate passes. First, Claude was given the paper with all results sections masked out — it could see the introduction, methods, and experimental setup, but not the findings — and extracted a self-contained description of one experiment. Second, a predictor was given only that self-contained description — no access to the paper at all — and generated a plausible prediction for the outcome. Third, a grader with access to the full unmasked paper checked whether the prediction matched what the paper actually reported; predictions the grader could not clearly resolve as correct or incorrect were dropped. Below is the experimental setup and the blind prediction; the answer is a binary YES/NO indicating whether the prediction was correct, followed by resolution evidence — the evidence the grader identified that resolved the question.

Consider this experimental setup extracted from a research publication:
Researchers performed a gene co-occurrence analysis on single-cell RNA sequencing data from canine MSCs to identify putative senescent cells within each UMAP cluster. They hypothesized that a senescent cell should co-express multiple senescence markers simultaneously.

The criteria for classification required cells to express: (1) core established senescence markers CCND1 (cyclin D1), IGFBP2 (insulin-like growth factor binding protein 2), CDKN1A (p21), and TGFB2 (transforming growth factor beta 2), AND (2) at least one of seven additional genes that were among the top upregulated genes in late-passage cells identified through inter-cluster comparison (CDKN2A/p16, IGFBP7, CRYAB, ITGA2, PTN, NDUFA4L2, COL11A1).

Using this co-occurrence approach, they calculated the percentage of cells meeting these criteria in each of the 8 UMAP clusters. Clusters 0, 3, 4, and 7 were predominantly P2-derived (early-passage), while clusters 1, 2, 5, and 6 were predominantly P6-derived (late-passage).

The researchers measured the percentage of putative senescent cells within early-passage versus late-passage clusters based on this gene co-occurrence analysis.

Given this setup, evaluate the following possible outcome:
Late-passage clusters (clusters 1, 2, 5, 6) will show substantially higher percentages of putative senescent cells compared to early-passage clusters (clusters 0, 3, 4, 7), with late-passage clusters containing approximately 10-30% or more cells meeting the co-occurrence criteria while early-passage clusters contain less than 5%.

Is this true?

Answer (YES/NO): NO